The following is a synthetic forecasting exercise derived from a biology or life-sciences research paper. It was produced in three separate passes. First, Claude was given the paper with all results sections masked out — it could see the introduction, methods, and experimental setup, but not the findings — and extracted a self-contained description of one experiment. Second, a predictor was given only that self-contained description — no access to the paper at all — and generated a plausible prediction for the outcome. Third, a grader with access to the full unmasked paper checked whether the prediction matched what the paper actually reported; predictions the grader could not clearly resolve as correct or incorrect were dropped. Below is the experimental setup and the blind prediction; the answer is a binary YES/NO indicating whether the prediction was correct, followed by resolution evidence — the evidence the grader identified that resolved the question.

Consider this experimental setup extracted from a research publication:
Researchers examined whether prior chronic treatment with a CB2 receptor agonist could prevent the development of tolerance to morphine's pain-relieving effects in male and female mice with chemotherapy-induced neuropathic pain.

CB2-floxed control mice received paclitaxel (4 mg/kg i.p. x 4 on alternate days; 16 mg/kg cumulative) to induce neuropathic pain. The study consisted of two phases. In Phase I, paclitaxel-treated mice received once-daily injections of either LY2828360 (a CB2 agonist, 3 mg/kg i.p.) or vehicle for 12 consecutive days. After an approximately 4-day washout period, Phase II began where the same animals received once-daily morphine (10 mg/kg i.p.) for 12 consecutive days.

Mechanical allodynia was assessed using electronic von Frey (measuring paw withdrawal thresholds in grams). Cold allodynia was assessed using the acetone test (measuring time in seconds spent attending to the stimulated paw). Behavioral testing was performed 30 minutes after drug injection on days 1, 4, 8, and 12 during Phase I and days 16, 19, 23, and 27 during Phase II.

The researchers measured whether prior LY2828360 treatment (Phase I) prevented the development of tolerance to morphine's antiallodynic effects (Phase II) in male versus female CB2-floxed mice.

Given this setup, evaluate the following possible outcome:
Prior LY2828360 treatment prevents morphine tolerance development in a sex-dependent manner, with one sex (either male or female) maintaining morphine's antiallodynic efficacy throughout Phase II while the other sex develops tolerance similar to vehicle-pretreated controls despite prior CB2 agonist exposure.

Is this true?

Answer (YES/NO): YES